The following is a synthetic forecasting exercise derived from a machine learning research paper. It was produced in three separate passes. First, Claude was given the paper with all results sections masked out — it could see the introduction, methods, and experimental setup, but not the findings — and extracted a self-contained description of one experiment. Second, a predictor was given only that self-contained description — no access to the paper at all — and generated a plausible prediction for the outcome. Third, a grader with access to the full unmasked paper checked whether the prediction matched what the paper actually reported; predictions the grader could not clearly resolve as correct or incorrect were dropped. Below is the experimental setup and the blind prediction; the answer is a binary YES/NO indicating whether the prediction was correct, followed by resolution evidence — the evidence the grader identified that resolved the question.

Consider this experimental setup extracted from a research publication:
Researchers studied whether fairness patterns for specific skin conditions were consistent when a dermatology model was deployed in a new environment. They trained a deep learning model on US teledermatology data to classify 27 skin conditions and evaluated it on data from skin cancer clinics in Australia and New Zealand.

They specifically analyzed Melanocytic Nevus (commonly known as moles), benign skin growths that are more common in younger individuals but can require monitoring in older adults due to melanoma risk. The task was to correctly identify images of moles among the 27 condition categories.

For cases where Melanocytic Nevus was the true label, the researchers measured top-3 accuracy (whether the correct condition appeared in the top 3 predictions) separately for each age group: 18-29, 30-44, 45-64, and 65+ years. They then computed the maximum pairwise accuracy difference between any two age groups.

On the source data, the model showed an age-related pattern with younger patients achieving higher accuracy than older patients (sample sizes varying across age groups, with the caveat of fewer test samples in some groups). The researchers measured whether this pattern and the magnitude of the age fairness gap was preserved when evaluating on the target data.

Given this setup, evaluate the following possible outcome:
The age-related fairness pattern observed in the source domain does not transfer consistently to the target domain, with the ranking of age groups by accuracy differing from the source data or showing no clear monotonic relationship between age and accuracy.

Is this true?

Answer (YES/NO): NO